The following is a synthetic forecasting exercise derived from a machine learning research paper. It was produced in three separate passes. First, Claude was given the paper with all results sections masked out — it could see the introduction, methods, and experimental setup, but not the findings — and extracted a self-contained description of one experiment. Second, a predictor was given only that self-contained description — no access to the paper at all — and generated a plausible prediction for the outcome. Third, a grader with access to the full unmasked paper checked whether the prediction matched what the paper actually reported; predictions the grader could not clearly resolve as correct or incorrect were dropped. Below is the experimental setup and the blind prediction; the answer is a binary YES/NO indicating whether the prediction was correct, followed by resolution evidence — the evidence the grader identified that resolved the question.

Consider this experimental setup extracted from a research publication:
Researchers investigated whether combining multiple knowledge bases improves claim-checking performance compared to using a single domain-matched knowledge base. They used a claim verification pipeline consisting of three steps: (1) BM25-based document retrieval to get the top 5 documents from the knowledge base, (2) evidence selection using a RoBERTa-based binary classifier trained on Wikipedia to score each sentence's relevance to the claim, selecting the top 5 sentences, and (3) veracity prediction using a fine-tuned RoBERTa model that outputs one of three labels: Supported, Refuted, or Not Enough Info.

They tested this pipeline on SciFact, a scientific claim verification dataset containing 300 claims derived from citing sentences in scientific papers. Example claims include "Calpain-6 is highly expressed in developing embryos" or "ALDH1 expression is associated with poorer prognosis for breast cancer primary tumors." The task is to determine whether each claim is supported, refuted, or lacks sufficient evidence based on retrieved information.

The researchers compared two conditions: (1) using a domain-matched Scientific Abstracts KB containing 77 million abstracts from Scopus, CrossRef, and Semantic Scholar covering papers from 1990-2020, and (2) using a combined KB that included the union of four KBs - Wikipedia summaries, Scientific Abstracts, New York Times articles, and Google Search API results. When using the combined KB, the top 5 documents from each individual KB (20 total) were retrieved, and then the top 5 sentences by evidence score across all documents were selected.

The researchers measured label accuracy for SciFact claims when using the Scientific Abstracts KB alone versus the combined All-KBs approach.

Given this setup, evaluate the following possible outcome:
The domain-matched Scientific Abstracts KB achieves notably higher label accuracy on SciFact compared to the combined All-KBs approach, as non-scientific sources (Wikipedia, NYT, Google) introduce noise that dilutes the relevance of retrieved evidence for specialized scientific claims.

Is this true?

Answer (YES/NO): NO